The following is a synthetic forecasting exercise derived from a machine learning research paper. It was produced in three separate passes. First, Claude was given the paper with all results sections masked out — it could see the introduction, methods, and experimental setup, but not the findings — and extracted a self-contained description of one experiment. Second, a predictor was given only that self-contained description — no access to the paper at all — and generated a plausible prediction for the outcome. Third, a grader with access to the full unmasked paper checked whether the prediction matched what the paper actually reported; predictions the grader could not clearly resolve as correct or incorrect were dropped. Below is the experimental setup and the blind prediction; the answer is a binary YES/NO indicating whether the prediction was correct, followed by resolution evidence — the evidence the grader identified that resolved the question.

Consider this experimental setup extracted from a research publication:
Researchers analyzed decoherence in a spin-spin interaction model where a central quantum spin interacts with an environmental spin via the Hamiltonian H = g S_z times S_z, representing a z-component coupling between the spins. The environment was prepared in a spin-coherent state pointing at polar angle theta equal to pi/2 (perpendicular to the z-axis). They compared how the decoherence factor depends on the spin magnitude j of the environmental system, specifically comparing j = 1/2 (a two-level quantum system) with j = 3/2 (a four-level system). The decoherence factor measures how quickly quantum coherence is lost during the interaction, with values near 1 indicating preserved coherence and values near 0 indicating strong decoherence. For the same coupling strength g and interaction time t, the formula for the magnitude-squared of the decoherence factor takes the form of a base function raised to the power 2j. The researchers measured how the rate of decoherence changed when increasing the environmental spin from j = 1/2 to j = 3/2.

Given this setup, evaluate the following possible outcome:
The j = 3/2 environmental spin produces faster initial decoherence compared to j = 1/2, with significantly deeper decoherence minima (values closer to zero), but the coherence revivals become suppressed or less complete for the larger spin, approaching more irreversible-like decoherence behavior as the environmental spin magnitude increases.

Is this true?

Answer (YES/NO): NO